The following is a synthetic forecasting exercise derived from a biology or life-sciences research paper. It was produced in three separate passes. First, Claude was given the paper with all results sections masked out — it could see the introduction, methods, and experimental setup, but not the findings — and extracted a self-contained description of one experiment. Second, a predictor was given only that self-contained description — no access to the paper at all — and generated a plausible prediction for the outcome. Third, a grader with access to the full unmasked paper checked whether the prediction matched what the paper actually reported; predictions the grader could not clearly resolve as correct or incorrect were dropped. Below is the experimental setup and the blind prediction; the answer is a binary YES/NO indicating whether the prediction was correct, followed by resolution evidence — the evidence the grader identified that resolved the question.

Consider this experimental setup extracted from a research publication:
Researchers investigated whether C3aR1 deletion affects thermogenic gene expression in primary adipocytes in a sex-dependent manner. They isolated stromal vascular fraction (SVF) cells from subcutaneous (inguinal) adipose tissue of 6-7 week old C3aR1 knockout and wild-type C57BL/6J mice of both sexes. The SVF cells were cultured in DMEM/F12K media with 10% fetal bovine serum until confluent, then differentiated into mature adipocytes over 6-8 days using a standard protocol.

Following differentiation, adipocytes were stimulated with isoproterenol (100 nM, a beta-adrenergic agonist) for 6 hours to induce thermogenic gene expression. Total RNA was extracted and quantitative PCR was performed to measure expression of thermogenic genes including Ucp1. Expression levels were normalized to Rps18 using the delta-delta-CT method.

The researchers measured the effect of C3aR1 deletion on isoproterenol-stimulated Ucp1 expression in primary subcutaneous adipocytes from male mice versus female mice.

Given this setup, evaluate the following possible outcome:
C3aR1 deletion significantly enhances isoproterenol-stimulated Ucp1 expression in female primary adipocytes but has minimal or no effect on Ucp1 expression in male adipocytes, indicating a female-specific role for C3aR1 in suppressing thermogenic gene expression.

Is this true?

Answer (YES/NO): NO